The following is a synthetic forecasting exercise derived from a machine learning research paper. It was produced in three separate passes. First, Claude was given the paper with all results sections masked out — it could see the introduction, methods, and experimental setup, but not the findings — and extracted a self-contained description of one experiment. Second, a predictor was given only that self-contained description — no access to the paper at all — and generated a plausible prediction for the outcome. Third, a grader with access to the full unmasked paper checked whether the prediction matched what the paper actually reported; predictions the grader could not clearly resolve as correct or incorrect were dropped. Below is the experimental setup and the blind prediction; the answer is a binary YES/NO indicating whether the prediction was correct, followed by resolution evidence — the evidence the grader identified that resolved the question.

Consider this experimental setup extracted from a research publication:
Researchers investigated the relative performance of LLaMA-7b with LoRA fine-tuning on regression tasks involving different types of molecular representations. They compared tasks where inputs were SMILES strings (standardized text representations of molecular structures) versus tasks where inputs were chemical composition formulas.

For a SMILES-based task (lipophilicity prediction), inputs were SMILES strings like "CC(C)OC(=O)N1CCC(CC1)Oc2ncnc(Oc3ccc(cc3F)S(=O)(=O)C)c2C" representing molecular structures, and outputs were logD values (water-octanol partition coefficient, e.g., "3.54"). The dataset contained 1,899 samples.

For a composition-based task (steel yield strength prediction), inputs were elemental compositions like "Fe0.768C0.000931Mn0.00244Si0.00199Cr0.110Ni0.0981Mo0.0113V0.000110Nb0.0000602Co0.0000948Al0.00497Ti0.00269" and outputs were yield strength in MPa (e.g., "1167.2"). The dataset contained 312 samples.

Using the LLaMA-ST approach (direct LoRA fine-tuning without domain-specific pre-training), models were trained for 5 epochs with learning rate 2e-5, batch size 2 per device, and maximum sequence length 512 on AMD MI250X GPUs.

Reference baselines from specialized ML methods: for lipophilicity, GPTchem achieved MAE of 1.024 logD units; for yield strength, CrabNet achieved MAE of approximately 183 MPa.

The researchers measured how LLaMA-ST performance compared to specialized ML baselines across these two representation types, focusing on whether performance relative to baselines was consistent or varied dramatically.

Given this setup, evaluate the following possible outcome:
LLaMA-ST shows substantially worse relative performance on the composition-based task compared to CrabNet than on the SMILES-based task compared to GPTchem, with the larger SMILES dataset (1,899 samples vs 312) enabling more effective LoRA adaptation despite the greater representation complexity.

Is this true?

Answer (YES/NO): YES